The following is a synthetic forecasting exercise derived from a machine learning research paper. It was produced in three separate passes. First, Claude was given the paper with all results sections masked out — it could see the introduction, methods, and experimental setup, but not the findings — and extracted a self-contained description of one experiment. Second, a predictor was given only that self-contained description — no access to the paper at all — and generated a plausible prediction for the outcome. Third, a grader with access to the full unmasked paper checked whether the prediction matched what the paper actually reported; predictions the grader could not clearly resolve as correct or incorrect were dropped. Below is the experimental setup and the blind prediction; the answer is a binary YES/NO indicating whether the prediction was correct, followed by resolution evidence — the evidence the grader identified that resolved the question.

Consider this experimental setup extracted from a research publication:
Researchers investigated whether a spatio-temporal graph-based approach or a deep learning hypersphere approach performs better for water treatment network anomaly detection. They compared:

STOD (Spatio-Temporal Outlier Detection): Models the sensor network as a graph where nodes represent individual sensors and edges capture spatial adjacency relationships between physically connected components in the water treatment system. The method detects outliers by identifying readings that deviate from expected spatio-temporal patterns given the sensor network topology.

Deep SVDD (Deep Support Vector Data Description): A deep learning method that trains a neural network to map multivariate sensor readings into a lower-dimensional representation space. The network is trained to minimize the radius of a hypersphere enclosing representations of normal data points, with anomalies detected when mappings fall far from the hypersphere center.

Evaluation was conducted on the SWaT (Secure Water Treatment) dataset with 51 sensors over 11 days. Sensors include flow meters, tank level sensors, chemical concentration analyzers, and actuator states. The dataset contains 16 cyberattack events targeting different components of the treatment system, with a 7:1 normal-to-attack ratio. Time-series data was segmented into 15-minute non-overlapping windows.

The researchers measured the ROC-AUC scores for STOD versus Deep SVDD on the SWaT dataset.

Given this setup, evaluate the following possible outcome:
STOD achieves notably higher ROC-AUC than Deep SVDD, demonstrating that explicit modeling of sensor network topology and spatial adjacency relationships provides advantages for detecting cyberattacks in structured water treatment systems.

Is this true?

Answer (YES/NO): YES